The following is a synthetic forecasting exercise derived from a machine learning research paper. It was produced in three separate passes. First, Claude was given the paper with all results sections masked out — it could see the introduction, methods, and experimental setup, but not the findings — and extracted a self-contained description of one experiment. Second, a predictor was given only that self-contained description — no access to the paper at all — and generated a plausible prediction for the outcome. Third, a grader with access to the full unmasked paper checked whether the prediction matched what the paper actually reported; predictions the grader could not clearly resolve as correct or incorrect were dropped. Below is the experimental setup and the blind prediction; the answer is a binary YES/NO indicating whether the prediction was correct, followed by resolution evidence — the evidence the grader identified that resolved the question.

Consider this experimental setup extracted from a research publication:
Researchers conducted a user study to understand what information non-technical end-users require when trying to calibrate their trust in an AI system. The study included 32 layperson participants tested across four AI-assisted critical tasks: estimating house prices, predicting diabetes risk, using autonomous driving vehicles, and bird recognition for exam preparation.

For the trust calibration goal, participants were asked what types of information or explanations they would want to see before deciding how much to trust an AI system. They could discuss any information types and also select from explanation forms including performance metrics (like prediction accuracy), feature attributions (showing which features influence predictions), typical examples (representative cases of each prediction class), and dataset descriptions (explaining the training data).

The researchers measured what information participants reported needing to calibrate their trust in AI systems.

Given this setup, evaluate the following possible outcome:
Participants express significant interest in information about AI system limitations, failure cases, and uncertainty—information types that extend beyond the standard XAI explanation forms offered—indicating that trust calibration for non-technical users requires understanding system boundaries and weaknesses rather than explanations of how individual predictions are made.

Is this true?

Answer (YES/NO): NO